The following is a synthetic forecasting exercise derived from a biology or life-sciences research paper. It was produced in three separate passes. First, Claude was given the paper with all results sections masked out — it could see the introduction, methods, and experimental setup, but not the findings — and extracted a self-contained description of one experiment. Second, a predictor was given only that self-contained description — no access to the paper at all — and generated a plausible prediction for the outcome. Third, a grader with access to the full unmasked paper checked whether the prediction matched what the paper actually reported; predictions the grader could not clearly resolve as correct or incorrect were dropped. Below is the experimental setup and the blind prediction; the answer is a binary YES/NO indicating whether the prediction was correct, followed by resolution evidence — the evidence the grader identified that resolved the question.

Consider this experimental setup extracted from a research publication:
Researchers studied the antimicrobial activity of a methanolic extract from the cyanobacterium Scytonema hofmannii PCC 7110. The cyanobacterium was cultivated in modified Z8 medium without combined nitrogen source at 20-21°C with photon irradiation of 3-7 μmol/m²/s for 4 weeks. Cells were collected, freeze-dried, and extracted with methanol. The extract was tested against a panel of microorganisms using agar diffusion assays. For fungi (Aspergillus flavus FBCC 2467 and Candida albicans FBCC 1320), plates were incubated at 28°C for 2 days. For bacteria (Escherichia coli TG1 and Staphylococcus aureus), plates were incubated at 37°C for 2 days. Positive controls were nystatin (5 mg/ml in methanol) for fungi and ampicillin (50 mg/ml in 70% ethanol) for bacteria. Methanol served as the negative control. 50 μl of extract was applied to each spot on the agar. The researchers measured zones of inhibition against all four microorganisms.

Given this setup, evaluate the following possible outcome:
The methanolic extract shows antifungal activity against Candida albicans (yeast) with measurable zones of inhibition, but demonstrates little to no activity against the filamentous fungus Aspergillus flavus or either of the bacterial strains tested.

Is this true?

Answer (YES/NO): NO